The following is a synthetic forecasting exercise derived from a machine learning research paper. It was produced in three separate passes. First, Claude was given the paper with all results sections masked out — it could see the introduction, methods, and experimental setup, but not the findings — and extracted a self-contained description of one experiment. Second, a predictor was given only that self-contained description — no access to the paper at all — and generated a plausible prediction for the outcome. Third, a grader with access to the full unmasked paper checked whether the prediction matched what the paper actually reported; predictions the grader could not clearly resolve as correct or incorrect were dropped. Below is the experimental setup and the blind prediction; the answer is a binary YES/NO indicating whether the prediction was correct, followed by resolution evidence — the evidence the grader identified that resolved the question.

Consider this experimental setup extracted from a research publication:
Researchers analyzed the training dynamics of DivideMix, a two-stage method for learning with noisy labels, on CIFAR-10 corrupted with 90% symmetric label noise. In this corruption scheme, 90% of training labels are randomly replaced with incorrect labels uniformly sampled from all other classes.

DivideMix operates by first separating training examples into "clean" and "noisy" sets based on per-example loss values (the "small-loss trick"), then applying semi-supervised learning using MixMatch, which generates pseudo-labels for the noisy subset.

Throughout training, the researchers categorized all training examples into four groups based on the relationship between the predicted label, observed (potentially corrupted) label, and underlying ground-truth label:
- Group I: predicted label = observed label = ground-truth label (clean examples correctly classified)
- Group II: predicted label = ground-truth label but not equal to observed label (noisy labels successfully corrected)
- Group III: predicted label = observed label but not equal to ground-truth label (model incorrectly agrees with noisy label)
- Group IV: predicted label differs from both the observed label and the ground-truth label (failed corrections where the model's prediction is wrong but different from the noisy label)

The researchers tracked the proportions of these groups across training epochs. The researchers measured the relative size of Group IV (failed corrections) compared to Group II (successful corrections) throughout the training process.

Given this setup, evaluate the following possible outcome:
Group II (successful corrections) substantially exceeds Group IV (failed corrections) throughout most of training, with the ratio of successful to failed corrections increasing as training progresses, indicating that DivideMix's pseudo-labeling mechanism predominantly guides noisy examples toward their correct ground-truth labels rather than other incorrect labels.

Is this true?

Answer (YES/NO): NO